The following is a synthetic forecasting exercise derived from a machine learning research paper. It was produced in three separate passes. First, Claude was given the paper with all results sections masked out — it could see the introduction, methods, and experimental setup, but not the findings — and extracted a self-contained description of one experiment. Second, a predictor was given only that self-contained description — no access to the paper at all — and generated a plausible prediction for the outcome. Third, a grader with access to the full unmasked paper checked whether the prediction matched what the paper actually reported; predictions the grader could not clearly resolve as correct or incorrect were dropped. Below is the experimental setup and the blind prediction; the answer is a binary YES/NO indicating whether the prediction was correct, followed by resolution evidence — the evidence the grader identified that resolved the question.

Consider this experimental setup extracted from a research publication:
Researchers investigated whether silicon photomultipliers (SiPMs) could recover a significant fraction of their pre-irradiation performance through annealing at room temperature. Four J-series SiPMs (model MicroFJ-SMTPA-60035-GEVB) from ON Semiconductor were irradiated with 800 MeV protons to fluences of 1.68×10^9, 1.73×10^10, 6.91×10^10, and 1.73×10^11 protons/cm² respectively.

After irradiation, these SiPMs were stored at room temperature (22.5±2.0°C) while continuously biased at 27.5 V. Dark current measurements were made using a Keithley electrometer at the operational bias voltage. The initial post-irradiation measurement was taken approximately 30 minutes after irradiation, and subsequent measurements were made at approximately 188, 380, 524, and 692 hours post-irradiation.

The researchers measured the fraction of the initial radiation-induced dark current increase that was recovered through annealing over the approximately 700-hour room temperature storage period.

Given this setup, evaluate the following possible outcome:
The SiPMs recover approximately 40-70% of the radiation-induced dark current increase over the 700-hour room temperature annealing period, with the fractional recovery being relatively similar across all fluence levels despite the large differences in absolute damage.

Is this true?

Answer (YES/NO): NO